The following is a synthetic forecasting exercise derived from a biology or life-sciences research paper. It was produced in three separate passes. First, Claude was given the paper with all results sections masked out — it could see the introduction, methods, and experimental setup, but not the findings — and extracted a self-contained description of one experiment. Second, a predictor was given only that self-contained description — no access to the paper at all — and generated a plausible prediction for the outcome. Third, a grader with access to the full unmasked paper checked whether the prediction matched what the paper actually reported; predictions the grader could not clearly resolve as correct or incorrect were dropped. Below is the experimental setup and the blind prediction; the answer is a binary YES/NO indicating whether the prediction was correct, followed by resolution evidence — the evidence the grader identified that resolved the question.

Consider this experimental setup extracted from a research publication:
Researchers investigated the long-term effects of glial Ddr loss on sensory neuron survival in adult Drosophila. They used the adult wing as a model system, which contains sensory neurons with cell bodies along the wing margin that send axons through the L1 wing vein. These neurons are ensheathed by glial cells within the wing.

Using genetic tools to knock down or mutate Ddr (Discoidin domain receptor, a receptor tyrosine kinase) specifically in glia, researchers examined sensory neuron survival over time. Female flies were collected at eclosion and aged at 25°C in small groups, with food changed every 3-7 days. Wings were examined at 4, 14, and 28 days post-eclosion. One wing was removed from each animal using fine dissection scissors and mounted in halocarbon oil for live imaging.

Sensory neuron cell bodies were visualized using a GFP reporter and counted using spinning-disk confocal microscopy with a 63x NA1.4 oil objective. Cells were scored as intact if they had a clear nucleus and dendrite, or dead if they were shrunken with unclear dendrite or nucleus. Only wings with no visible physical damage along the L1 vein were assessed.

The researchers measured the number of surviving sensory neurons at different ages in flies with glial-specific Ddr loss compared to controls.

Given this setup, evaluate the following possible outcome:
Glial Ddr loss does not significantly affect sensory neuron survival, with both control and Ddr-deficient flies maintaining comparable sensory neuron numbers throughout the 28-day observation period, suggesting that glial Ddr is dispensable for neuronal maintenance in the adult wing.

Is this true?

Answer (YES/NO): NO